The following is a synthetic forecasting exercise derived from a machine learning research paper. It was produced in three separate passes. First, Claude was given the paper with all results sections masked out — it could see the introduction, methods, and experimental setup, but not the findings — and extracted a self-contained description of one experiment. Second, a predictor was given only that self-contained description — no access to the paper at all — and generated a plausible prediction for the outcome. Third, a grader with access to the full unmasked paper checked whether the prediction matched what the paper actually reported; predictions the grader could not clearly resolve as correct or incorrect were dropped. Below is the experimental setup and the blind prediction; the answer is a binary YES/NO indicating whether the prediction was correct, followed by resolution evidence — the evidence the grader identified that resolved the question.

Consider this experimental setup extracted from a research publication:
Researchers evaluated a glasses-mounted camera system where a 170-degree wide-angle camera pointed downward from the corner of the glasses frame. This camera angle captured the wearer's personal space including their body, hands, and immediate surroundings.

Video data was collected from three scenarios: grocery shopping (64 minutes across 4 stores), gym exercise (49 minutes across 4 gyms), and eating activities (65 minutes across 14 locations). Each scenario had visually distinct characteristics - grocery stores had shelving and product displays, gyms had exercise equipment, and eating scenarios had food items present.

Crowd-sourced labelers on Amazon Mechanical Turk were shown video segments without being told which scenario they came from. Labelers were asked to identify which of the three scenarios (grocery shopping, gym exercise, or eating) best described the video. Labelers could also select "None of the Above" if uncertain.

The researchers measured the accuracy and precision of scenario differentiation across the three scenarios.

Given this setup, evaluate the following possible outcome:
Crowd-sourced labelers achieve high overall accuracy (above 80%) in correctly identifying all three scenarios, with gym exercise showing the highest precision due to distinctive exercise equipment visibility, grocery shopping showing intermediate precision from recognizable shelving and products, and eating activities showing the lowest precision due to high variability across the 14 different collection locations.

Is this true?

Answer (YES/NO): NO